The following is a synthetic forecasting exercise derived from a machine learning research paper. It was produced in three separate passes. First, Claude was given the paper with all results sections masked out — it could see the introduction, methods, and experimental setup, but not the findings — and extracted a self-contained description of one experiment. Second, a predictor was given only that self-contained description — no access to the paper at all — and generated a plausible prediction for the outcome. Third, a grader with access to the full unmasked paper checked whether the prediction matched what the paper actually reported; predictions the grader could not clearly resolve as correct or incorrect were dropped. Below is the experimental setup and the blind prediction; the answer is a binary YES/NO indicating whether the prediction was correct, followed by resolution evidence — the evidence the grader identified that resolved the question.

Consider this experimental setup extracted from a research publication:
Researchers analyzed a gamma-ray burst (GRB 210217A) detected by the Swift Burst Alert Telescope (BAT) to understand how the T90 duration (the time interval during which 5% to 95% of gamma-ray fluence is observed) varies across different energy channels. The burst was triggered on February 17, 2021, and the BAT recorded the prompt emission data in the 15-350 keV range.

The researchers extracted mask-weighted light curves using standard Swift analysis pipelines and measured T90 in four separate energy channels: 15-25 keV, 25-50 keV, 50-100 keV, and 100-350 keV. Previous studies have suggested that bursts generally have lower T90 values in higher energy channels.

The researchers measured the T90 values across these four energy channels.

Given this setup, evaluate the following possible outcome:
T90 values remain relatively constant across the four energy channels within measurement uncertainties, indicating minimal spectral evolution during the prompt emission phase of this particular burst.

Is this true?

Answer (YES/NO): NO